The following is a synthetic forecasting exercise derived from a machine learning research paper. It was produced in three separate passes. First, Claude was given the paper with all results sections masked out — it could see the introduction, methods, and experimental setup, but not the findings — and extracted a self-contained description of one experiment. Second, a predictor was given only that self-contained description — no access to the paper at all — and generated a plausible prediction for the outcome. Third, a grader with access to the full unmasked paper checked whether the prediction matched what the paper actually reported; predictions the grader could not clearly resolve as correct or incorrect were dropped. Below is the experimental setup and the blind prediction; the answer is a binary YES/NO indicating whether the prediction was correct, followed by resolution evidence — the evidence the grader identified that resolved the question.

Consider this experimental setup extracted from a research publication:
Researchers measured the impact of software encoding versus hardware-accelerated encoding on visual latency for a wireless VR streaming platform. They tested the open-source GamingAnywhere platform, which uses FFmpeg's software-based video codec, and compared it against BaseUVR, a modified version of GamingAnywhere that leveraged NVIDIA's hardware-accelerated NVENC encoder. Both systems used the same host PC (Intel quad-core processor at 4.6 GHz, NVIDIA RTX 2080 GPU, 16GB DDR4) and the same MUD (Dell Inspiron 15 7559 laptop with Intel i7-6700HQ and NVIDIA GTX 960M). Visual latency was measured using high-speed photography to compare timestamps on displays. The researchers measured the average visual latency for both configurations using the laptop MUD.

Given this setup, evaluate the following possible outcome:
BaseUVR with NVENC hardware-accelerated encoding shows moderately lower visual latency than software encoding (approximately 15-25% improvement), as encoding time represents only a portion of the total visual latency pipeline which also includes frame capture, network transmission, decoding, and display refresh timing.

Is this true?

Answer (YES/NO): NO